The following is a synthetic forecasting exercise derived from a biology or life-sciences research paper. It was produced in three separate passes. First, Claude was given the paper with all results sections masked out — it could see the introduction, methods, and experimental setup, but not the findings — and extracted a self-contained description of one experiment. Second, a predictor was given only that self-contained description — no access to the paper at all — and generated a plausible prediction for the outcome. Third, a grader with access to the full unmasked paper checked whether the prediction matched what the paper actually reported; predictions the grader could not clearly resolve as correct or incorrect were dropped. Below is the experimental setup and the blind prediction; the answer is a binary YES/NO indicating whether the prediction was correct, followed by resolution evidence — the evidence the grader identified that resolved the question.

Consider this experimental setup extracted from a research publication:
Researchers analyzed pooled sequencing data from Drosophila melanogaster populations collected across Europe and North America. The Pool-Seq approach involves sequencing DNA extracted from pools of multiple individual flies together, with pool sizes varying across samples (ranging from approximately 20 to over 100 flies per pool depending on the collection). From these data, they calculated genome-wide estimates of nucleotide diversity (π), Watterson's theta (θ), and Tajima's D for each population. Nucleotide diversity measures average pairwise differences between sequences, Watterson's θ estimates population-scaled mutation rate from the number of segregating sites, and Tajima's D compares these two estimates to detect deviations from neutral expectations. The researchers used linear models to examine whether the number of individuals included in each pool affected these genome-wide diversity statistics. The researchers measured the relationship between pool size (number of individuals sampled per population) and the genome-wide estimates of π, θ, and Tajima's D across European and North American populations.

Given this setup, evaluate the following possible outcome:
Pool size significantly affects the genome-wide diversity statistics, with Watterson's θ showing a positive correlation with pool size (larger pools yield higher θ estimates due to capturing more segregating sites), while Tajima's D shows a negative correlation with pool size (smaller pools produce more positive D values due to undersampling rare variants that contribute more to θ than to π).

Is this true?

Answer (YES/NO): NO